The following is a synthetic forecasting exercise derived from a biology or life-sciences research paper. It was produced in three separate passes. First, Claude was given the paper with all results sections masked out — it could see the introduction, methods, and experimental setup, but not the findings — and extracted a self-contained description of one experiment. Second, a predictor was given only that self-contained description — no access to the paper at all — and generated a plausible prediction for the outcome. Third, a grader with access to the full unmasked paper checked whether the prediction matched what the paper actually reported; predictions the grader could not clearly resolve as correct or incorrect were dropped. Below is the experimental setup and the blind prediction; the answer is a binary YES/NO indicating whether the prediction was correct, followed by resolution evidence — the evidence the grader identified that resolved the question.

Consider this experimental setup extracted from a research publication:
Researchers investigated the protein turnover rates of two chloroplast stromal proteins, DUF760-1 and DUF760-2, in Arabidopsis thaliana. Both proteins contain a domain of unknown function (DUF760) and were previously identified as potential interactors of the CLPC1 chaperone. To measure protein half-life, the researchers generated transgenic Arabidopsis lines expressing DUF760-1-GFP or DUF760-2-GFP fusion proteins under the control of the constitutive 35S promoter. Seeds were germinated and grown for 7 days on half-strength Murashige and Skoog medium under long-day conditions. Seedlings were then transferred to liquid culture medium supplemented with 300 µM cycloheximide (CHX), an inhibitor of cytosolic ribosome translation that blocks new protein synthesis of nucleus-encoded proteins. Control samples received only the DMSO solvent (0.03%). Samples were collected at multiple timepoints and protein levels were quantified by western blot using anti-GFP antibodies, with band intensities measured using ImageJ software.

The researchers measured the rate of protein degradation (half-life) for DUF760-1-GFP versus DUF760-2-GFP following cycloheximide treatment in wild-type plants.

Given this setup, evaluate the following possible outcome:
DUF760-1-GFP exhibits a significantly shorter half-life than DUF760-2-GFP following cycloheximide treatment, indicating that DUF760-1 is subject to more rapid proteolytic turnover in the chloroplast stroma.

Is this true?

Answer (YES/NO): NO